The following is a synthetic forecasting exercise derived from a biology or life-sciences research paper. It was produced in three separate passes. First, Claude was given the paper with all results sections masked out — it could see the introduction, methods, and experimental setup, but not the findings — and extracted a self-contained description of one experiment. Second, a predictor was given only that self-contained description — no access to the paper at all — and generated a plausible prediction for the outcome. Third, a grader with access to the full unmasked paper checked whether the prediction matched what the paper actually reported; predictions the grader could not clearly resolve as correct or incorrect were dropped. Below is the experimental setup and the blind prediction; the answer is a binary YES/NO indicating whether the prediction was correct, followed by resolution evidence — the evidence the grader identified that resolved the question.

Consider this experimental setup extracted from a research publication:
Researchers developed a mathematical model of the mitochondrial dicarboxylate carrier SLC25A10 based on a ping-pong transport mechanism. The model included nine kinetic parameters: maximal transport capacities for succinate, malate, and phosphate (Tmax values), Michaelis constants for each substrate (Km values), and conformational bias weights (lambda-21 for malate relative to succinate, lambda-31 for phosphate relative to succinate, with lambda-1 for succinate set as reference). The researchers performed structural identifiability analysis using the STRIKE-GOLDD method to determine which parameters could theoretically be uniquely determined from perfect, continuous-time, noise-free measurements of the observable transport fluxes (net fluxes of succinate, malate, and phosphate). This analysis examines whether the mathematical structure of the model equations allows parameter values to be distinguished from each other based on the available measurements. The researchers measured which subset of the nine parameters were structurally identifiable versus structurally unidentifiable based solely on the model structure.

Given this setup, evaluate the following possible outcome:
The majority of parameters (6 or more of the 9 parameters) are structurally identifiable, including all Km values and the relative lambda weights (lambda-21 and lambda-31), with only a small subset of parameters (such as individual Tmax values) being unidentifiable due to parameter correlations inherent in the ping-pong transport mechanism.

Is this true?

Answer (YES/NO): NO